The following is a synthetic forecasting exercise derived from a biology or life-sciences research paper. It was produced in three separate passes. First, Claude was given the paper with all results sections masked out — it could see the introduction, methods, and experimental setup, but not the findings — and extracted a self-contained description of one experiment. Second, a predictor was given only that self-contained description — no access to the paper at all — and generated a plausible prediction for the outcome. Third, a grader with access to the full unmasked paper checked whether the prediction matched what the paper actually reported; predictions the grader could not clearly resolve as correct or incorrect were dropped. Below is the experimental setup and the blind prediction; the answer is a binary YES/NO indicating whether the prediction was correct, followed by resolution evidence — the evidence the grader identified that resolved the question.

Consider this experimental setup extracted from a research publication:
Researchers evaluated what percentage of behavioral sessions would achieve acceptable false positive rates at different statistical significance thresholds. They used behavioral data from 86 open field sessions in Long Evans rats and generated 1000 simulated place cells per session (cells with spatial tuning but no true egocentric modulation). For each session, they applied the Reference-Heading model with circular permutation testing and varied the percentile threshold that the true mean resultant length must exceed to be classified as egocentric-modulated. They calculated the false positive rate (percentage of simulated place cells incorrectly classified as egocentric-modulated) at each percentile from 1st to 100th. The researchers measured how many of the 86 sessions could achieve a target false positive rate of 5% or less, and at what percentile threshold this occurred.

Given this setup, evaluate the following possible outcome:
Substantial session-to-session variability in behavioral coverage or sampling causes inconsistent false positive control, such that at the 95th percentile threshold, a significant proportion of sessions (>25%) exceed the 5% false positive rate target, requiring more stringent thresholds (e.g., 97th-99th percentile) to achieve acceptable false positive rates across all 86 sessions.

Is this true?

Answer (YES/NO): NO